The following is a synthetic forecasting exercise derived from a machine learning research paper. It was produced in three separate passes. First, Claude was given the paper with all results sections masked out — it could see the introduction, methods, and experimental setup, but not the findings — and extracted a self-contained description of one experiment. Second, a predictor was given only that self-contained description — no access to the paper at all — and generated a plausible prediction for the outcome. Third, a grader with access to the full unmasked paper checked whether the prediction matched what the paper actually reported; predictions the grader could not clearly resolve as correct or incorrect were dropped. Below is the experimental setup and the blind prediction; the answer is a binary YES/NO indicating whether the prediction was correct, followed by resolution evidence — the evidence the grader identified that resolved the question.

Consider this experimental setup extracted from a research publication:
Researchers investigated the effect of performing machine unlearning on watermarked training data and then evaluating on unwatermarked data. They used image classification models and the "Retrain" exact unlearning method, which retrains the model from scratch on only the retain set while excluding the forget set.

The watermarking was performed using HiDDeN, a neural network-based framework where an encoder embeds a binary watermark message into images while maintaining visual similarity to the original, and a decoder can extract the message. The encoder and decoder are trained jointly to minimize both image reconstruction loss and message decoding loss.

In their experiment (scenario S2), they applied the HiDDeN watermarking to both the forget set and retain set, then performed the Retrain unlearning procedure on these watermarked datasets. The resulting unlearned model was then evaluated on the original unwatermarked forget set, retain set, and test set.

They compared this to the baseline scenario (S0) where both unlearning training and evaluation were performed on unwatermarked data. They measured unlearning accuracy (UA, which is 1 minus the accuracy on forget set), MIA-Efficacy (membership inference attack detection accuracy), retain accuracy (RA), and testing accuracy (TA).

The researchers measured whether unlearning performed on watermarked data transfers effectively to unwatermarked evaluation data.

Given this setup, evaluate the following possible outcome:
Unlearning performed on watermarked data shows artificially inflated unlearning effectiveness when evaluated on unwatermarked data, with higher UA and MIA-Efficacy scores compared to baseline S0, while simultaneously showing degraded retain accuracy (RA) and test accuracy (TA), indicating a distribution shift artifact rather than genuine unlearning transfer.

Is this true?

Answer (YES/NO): NO